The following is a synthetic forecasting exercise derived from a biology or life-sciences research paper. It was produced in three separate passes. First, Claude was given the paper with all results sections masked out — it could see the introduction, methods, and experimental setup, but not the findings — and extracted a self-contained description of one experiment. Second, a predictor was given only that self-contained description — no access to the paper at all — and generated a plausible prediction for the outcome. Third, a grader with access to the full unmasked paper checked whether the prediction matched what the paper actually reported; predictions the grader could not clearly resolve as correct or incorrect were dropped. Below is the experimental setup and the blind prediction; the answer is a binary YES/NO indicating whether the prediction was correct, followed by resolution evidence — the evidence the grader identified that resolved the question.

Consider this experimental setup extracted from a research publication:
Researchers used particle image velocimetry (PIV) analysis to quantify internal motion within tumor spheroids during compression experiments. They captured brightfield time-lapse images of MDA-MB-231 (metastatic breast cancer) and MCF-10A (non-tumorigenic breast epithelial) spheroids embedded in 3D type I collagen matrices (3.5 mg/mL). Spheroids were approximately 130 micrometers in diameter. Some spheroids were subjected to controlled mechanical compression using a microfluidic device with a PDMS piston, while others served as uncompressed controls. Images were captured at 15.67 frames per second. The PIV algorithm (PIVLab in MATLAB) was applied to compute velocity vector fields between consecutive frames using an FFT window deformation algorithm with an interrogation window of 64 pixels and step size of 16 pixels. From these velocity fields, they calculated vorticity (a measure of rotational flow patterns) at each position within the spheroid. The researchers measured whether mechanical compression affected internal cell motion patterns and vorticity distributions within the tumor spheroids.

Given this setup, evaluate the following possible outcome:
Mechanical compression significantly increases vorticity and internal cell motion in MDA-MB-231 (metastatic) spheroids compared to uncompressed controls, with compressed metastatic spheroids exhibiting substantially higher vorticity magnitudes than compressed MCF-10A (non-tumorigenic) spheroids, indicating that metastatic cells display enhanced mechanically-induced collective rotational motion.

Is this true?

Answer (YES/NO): NO